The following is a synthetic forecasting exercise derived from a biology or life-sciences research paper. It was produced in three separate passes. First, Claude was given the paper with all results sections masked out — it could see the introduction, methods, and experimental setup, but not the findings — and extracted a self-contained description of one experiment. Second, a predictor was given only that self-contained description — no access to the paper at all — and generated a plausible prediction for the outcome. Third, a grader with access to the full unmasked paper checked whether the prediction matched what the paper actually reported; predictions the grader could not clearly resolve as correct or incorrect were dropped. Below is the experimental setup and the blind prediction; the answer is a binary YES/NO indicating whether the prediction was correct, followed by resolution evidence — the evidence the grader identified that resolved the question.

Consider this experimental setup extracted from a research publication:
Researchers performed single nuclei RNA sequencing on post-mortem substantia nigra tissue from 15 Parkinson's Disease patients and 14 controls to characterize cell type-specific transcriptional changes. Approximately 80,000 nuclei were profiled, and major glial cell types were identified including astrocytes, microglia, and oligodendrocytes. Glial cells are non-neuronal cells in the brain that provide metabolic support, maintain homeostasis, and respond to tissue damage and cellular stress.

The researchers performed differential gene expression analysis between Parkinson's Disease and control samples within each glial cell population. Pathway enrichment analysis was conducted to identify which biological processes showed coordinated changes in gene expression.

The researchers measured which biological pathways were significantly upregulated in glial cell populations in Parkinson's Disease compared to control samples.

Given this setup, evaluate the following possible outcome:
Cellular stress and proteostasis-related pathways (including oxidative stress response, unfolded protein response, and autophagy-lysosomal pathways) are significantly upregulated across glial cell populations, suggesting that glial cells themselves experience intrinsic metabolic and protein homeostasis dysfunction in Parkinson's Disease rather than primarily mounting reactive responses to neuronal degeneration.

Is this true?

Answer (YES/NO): NO